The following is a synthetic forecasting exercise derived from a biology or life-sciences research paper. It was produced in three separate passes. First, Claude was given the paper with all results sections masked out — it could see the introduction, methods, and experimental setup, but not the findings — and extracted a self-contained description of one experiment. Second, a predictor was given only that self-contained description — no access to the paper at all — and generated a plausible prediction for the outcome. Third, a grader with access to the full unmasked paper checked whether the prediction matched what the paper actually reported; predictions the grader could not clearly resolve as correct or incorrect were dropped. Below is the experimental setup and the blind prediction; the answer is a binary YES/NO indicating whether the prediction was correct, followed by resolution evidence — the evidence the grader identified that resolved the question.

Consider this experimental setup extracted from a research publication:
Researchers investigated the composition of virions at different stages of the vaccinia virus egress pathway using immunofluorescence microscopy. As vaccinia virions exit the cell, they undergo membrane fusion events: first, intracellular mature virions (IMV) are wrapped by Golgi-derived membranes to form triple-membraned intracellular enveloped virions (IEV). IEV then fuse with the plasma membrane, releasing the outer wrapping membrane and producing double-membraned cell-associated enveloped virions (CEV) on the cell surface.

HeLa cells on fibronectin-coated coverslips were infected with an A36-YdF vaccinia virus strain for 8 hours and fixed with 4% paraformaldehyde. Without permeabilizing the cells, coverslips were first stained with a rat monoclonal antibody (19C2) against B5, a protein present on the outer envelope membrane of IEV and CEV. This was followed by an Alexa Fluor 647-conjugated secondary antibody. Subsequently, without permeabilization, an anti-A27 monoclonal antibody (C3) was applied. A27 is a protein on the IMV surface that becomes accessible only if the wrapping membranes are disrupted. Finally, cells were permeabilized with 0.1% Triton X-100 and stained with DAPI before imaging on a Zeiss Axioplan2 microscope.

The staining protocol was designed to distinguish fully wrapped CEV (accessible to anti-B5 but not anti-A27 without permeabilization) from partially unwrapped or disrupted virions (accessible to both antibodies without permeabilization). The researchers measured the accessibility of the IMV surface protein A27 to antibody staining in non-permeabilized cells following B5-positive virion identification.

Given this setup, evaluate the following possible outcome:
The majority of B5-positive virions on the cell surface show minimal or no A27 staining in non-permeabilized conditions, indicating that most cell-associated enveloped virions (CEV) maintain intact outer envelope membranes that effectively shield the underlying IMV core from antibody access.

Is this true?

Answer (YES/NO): NO